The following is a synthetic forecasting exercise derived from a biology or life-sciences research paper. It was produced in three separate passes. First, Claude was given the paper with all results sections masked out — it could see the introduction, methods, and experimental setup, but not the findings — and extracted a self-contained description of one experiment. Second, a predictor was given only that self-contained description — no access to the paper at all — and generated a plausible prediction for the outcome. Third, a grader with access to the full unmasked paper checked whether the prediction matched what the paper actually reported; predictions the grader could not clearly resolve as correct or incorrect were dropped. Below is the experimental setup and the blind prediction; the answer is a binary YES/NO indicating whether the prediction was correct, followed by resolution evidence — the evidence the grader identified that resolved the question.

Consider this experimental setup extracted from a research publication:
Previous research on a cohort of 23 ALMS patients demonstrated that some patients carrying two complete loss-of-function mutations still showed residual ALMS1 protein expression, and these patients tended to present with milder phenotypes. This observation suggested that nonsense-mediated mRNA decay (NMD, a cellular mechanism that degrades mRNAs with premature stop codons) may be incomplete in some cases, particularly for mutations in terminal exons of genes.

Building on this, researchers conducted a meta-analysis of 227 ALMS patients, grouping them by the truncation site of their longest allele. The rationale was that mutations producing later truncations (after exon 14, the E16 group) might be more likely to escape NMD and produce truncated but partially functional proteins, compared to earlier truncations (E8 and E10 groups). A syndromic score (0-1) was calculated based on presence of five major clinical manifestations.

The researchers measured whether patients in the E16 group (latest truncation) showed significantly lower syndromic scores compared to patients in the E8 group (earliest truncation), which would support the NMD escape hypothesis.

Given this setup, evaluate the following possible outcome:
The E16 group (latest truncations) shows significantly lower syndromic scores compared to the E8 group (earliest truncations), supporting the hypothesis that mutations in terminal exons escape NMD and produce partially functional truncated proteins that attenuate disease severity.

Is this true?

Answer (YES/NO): NO